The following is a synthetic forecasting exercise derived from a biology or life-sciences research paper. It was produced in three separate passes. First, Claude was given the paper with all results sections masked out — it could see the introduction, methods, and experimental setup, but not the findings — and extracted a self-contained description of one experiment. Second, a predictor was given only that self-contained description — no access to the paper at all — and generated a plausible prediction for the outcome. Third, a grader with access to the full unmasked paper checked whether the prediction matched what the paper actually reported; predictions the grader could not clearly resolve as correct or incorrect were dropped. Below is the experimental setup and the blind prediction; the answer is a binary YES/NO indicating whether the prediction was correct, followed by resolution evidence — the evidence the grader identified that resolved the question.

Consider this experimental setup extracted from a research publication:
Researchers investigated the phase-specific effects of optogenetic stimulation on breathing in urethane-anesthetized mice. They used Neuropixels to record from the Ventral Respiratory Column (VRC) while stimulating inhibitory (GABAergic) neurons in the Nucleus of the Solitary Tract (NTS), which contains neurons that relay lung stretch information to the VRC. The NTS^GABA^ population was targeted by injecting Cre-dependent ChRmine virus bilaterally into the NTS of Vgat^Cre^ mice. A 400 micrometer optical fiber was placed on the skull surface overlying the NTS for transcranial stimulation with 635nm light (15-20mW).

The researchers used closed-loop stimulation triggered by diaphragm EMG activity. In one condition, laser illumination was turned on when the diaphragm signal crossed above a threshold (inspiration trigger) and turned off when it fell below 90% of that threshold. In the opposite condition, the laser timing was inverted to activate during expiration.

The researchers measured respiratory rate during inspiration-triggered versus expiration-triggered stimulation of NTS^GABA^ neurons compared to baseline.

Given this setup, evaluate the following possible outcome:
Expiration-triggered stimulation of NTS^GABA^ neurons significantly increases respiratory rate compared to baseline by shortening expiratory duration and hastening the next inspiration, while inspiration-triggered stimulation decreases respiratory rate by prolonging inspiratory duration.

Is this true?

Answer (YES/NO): NO